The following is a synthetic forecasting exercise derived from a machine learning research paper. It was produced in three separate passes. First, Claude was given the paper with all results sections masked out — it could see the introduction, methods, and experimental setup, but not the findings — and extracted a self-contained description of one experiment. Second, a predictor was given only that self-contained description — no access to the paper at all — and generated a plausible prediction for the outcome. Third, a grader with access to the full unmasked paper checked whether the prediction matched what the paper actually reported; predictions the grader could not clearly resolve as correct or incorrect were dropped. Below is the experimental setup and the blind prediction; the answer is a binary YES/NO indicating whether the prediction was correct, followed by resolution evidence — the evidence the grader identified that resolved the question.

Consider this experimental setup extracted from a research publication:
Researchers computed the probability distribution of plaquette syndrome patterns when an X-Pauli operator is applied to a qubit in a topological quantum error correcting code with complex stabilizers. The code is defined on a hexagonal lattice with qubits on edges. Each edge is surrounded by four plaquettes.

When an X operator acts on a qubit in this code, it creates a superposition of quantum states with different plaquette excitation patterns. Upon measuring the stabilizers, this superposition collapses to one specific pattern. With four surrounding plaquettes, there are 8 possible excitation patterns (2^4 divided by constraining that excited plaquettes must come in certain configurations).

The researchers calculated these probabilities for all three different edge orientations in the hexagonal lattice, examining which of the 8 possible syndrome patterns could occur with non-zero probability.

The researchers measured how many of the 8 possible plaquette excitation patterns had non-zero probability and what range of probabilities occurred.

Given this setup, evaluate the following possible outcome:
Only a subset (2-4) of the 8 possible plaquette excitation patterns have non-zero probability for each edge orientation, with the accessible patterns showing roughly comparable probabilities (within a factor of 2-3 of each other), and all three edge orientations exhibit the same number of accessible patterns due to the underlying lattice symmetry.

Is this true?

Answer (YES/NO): NO